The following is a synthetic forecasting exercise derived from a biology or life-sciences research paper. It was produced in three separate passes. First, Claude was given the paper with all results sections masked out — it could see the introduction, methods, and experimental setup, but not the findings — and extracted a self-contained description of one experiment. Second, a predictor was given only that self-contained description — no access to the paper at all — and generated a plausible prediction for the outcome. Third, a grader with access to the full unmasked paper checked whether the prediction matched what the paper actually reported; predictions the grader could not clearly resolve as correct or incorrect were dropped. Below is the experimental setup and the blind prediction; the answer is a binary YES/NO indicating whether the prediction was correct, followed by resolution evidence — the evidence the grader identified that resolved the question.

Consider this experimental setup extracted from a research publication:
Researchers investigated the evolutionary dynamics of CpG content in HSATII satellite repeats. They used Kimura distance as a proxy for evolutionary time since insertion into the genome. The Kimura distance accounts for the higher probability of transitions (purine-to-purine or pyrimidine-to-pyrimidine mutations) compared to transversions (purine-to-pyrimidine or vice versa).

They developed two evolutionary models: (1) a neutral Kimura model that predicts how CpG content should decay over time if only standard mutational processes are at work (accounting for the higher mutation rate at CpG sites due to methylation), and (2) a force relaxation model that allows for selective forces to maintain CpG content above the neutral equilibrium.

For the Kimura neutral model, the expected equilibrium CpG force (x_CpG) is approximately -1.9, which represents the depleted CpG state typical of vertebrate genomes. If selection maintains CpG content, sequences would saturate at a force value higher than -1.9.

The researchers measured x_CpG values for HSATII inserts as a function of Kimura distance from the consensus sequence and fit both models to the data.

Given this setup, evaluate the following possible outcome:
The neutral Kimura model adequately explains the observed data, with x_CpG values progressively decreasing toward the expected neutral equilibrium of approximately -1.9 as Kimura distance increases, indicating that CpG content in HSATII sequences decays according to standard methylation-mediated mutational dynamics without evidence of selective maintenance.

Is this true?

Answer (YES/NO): NO